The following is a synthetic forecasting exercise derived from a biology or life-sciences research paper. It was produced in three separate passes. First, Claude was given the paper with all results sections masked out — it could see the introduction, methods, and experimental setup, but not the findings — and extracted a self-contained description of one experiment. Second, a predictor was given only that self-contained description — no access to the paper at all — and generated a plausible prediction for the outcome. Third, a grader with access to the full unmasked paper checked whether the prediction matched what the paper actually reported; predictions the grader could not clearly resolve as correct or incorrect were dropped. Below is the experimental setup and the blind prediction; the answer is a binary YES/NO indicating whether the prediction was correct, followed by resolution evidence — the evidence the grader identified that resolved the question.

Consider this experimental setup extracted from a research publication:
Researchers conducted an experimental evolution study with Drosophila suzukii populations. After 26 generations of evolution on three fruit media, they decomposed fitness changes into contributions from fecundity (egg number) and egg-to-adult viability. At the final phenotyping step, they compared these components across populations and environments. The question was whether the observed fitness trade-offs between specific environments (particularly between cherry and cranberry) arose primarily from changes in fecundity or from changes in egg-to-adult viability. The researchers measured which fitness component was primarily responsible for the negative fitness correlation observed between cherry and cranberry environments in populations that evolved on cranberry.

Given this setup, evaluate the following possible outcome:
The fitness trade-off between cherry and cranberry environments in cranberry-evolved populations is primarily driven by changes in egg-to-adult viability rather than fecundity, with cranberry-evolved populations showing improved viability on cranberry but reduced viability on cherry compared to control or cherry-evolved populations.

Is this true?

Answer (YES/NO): YES